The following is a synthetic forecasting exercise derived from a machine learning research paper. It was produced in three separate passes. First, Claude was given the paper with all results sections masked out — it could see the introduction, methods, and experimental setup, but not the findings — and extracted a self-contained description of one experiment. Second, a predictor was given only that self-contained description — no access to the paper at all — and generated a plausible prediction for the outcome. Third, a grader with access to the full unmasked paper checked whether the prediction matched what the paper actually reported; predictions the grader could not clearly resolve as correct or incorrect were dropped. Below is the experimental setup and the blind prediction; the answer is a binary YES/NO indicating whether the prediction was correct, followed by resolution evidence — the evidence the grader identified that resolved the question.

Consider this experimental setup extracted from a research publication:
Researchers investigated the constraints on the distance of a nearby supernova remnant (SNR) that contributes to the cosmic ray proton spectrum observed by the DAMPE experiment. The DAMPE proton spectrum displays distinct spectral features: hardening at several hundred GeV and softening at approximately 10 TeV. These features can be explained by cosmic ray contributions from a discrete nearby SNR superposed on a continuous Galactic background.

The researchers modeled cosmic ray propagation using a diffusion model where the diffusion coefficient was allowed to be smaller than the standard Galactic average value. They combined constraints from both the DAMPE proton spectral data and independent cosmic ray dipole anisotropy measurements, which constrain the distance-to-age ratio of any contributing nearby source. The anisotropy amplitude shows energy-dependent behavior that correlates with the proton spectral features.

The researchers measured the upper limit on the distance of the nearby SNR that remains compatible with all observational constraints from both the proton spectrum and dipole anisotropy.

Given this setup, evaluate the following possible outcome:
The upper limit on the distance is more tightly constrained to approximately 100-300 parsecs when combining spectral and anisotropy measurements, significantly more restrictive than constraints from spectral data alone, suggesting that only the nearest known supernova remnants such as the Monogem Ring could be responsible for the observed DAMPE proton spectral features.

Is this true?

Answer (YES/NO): NO